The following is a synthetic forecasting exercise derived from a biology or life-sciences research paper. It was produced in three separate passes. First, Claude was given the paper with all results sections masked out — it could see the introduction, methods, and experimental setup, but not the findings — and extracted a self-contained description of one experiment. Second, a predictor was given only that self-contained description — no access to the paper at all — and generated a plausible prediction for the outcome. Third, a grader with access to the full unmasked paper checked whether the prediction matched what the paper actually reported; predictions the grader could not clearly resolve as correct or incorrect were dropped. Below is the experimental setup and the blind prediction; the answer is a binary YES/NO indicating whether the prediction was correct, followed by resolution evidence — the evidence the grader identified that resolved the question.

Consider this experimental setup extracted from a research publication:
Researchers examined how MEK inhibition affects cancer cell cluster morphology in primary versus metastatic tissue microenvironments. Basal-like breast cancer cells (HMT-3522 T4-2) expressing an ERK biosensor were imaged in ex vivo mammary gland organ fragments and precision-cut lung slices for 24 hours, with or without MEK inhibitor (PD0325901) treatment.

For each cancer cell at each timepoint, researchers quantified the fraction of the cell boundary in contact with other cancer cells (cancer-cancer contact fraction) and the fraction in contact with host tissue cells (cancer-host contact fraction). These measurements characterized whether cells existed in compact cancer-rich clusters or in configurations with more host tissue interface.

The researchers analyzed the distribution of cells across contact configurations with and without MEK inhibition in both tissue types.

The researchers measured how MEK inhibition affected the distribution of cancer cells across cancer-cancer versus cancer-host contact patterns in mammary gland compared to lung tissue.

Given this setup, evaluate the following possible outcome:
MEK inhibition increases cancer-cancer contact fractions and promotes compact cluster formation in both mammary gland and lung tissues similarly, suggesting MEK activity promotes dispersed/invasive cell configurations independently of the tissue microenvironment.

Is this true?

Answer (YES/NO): NO